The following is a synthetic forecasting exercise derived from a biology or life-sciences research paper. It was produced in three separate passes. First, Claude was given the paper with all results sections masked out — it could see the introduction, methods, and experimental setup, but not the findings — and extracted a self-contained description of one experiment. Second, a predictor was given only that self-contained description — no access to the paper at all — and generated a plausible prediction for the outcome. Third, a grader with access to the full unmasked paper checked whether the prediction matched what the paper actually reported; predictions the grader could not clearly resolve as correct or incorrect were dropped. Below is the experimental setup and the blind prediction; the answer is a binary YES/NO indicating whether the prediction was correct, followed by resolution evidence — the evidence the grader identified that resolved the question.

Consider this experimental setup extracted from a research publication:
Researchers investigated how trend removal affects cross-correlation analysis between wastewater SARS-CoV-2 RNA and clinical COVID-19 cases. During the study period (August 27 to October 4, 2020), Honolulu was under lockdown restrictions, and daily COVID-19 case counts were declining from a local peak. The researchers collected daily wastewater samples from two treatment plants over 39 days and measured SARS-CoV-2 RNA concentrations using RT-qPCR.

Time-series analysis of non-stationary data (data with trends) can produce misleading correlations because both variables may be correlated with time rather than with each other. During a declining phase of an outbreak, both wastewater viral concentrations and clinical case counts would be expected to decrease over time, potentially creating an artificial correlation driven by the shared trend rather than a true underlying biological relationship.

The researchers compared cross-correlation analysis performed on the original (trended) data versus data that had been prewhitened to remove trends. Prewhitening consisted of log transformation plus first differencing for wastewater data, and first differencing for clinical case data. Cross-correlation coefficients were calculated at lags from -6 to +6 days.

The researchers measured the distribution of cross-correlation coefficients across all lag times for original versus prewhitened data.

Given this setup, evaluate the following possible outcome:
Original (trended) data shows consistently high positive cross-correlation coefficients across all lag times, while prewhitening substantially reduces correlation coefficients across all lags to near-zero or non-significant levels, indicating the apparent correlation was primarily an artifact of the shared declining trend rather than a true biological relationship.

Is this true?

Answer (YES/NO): NO